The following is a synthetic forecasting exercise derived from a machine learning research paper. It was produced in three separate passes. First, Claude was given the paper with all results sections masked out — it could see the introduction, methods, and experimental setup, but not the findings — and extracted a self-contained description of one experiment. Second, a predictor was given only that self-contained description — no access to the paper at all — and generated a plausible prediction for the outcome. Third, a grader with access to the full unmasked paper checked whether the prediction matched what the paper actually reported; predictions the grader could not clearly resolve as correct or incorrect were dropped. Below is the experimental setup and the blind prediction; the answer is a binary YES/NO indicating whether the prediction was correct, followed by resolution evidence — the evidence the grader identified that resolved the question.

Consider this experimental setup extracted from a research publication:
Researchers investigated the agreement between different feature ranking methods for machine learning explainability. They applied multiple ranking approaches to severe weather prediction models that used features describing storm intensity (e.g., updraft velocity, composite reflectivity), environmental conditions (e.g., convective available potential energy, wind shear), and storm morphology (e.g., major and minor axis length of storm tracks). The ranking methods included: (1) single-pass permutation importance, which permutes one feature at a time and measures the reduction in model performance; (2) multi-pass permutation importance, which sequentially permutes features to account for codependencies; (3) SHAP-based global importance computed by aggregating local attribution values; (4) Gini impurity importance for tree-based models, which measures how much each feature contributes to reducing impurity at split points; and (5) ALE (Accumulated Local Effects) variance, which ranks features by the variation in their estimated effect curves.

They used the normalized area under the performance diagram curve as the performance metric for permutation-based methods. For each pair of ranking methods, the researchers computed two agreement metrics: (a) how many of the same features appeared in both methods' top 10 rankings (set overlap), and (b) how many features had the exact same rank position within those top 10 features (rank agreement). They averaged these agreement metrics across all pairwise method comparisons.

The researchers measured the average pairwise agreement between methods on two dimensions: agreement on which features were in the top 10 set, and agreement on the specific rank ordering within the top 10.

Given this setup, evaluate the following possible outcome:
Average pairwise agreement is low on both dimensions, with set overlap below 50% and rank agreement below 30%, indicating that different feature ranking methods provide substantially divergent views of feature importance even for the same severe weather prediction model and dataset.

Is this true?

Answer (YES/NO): NO